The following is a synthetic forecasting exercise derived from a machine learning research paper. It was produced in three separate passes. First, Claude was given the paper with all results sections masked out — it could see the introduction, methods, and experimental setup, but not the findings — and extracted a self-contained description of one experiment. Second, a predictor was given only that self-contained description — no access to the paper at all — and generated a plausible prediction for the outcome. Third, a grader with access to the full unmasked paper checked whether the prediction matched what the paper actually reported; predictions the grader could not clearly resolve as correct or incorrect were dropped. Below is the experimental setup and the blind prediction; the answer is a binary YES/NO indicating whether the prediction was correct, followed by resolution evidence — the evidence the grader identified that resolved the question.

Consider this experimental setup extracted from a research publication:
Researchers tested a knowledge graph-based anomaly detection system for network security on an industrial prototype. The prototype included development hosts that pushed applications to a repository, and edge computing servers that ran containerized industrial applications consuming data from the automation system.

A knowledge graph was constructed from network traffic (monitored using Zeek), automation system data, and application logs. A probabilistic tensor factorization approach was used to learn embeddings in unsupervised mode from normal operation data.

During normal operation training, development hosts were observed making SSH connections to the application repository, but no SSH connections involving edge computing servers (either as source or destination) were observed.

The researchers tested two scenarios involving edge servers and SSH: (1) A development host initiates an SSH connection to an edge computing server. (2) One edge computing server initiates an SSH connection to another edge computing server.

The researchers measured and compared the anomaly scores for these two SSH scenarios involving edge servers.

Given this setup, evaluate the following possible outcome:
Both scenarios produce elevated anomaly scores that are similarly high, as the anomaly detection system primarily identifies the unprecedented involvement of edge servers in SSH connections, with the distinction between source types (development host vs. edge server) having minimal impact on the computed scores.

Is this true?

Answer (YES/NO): NO